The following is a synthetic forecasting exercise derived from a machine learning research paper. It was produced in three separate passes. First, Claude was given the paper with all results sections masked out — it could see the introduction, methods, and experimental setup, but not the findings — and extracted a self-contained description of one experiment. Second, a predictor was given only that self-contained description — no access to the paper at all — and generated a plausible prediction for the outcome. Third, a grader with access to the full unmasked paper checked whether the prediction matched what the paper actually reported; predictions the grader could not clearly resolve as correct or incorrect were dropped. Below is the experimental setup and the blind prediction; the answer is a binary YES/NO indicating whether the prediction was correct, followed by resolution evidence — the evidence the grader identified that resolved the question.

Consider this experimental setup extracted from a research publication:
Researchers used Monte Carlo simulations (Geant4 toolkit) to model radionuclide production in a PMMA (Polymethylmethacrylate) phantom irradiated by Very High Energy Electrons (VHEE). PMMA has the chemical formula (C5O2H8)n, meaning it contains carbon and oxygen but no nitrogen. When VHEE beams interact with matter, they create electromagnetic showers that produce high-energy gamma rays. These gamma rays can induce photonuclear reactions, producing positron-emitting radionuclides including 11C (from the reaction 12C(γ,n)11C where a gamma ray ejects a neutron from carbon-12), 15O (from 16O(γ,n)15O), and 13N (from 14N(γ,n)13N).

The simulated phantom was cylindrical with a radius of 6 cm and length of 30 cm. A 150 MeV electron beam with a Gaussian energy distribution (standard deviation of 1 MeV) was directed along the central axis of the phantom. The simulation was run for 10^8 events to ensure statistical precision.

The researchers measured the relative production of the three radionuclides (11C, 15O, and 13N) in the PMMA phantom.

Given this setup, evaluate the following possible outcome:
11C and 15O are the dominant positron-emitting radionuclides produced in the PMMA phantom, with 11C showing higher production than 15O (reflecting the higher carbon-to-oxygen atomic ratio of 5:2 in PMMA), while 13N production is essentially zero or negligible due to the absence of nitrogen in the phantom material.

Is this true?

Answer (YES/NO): NO